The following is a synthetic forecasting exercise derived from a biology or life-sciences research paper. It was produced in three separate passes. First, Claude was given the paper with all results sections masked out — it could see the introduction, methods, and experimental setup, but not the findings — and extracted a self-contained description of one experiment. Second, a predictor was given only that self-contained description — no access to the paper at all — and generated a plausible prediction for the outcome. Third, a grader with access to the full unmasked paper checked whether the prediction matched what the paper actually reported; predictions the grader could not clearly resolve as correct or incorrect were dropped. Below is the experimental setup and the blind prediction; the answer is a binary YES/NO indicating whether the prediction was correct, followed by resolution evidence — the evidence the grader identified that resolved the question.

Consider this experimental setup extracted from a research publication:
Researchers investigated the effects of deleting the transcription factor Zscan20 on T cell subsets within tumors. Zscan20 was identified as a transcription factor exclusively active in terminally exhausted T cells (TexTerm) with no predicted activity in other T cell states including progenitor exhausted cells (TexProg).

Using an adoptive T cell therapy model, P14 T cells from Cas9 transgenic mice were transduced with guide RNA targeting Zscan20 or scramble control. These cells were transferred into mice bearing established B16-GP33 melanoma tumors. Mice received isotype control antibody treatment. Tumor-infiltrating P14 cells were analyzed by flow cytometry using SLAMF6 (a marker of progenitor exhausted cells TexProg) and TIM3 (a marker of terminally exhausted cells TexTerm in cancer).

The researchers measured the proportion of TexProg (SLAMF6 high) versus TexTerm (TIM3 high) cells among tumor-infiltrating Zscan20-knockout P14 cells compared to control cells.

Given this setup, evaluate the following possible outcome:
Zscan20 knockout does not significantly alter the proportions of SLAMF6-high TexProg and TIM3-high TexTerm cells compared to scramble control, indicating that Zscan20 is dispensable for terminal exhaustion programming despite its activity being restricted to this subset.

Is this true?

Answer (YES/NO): NO